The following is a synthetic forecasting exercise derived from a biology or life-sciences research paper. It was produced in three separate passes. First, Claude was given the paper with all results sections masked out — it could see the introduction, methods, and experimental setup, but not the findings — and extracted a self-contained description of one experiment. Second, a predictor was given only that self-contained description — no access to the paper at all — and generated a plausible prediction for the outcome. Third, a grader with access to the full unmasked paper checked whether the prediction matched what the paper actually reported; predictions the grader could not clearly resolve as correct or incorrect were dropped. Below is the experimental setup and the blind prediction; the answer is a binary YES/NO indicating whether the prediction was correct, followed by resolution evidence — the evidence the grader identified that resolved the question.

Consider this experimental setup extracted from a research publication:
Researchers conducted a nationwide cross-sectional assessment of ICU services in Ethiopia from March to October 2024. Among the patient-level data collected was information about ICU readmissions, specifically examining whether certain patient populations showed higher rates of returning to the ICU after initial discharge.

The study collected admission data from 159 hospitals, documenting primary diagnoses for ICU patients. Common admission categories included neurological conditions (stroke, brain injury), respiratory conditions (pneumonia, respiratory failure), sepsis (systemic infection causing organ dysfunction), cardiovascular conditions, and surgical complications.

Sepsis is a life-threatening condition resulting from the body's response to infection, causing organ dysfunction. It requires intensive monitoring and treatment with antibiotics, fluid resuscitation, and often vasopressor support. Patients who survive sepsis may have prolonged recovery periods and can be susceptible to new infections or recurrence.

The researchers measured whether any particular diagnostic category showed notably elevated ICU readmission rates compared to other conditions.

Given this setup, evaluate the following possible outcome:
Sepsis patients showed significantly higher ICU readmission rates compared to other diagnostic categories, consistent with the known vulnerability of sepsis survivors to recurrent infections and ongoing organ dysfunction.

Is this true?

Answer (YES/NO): NO